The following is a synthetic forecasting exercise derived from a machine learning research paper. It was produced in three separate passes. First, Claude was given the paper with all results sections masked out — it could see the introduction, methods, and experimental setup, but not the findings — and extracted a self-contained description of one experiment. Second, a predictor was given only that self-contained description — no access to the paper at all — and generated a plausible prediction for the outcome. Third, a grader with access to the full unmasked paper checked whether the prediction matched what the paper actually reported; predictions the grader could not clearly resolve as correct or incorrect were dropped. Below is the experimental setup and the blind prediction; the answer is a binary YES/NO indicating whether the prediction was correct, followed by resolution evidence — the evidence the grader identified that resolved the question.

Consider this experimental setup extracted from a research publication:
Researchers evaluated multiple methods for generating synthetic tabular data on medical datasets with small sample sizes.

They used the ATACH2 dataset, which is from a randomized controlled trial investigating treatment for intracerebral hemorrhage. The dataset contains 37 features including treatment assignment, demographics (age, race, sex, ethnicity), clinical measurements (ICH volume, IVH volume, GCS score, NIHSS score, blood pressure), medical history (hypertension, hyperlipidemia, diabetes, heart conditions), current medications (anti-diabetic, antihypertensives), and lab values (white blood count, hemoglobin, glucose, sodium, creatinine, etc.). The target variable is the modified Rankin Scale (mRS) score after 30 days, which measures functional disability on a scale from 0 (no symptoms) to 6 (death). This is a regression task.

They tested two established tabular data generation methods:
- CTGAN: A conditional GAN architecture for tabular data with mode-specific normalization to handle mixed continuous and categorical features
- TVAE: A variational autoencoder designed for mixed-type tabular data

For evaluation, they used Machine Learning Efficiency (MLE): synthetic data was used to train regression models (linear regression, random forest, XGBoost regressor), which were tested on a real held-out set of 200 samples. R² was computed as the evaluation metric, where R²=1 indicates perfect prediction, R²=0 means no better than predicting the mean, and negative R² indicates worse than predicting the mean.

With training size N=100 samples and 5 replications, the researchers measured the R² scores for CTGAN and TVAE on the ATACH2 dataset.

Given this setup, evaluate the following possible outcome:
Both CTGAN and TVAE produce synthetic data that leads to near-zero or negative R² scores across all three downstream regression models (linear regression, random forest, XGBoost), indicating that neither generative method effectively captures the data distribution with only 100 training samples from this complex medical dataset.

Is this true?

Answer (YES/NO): YES